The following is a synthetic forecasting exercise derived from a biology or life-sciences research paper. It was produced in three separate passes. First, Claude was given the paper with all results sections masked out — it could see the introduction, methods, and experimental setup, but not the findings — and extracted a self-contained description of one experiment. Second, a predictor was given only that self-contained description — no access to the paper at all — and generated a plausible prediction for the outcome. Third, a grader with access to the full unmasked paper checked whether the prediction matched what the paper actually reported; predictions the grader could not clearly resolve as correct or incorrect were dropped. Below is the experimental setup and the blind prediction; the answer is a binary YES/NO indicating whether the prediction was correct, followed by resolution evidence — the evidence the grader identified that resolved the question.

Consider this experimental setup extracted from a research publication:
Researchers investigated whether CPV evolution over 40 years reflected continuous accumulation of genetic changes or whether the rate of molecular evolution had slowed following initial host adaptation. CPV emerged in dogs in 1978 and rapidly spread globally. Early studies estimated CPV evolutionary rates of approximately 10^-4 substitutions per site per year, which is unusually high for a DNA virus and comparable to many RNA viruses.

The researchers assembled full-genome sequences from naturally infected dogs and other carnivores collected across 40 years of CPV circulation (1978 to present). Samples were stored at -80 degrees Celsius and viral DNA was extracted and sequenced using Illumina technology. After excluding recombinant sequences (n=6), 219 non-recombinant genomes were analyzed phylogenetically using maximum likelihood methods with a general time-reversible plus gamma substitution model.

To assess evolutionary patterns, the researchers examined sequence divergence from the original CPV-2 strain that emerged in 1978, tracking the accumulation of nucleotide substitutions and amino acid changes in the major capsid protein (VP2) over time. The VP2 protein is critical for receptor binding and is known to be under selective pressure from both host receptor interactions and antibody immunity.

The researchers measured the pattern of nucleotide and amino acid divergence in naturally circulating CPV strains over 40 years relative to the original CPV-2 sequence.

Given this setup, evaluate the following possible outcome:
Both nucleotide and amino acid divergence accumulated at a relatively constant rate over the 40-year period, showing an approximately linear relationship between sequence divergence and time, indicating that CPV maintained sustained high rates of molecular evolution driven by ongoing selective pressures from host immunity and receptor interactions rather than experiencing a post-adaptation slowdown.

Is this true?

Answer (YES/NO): NO